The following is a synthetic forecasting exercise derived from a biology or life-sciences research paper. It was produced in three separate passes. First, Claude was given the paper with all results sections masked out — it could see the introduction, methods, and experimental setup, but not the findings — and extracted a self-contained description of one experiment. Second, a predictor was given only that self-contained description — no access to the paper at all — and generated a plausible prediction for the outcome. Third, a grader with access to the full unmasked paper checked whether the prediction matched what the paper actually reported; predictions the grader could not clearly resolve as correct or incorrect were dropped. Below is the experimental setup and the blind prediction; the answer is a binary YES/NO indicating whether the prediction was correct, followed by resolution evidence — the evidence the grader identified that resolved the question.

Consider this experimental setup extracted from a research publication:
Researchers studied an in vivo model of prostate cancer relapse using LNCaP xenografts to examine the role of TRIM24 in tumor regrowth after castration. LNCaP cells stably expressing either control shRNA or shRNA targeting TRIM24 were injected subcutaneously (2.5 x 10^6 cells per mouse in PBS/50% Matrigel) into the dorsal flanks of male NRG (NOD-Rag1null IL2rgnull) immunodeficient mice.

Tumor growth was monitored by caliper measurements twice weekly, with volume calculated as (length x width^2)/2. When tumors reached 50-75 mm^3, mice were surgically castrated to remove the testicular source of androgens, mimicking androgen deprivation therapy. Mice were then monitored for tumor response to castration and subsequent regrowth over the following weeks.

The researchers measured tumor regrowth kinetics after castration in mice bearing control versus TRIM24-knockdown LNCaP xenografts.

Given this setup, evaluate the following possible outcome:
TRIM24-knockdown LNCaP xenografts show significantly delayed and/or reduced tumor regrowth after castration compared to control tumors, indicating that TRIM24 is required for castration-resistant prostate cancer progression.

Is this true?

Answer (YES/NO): YES